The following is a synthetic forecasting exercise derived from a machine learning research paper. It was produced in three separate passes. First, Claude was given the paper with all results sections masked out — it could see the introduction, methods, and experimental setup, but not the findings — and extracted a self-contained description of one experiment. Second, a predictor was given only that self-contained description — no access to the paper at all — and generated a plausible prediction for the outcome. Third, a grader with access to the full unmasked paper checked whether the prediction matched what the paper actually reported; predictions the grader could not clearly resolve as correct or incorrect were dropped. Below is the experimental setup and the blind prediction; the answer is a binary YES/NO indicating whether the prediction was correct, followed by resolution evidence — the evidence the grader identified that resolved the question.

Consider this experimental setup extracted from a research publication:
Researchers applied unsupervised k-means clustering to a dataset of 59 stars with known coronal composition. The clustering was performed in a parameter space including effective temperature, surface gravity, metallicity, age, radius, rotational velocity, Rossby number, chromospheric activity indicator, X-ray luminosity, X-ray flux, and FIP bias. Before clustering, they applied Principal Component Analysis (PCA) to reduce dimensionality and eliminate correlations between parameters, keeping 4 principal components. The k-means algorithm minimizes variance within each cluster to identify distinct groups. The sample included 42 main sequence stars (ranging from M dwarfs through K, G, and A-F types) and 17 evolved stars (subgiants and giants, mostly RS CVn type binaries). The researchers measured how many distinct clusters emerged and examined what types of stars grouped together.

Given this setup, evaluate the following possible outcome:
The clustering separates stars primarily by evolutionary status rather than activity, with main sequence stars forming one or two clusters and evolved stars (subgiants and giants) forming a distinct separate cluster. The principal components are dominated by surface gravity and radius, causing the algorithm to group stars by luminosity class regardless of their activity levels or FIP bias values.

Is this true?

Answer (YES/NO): NO